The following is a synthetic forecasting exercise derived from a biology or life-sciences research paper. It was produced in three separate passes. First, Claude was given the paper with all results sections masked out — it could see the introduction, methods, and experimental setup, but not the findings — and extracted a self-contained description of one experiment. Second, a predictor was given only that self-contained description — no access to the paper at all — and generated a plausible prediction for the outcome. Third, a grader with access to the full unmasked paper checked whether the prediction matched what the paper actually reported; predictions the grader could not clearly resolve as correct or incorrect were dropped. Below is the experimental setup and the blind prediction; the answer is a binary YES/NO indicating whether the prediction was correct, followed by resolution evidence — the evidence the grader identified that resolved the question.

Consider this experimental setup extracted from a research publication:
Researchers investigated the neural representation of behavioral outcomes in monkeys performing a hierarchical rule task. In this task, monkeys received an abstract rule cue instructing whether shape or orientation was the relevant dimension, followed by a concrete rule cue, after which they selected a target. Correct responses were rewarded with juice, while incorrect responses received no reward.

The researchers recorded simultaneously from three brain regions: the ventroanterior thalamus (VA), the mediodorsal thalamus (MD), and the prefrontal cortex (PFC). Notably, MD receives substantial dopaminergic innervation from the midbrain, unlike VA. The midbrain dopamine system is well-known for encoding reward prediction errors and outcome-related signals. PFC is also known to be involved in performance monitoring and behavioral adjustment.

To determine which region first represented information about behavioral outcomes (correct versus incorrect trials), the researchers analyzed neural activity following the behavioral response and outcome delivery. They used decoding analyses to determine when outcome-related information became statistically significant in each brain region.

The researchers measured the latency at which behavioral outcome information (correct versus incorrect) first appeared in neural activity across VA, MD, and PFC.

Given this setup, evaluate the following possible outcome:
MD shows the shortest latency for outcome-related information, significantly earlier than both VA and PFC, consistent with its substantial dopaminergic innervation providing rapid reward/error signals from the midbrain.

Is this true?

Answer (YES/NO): YES